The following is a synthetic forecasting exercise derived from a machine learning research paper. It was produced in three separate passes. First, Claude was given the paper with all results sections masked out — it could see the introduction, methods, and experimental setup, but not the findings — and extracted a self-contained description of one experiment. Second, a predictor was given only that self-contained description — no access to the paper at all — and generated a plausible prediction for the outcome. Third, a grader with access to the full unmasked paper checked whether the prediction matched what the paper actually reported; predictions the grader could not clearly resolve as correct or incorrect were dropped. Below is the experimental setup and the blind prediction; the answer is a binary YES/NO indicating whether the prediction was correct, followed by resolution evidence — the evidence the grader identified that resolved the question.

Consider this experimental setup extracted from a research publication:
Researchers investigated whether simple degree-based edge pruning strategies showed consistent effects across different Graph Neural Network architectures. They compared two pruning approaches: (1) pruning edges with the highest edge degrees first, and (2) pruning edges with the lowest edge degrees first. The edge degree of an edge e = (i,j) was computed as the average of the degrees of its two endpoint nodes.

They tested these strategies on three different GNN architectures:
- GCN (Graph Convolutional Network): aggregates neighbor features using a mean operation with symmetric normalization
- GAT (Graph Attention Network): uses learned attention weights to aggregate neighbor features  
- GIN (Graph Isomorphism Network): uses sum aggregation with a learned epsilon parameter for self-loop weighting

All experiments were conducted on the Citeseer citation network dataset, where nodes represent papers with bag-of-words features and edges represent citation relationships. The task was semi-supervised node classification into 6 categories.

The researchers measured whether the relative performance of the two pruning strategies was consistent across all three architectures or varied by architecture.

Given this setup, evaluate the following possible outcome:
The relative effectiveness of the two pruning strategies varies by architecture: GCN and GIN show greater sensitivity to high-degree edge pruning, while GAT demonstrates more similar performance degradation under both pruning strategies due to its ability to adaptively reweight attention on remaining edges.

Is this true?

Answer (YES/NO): NO